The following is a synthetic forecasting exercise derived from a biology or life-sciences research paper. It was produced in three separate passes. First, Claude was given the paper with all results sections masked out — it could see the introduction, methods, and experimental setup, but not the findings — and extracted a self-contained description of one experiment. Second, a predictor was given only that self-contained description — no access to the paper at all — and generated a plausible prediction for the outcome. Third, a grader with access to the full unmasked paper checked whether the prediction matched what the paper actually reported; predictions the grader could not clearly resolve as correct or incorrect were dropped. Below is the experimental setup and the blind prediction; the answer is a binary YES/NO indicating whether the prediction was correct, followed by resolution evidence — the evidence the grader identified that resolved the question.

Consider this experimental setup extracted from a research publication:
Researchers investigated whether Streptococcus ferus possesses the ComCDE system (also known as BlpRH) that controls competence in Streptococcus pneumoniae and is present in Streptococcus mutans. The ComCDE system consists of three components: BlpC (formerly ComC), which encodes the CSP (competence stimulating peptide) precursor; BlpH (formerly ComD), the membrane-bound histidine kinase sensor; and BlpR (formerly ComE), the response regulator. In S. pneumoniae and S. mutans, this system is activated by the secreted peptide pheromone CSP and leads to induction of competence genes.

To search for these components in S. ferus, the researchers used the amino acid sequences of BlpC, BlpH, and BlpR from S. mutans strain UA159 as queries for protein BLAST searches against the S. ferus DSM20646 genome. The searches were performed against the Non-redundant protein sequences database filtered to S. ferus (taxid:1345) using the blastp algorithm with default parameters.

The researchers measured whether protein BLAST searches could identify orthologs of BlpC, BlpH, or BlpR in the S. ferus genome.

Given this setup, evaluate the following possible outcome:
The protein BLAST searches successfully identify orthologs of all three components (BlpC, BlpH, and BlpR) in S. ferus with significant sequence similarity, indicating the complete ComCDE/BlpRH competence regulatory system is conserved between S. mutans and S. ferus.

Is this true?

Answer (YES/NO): NO